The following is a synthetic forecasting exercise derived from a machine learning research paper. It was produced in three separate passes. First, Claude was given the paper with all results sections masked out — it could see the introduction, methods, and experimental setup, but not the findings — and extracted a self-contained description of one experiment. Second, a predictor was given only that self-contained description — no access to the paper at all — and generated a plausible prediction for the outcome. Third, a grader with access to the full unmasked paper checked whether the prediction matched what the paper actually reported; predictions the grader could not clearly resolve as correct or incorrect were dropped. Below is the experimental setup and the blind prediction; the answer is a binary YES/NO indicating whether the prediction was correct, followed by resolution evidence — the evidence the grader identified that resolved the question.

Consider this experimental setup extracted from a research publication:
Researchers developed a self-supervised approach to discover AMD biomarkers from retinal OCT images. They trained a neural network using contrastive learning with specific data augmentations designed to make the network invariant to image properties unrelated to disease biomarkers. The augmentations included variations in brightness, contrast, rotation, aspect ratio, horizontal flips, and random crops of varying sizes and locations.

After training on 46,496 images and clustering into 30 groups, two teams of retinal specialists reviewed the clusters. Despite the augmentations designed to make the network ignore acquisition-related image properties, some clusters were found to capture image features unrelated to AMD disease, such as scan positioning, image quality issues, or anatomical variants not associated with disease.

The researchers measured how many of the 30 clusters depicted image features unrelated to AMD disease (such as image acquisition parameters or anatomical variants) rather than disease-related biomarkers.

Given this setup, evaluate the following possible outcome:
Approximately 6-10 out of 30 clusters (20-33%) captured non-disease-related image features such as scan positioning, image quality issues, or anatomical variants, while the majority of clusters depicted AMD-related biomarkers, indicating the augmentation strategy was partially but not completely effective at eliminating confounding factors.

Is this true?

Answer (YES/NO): NO